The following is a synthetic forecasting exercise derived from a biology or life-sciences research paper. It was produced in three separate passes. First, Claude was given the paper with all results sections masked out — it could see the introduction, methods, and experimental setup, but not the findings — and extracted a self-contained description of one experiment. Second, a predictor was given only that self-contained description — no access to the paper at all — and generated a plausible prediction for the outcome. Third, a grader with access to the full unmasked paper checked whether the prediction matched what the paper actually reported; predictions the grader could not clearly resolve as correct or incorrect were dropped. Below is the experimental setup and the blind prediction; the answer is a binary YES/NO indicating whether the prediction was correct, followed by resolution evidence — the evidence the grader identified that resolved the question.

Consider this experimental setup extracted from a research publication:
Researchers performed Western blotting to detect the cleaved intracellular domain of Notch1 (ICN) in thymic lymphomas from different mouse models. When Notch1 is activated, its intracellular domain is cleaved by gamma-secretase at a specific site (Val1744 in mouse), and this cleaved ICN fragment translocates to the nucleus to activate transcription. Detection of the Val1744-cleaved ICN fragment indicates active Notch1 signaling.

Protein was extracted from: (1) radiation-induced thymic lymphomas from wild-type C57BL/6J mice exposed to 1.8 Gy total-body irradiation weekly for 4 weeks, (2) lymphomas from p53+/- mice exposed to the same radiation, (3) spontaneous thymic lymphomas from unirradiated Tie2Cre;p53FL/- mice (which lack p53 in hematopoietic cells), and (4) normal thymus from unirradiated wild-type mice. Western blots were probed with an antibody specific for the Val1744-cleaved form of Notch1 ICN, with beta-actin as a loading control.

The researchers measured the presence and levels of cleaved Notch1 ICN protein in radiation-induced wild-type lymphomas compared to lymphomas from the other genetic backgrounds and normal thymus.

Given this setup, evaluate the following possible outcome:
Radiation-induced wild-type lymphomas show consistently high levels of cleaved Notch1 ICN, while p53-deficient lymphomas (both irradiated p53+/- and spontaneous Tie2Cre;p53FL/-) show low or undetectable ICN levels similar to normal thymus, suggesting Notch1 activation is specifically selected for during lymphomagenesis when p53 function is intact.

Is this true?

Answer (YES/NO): NO